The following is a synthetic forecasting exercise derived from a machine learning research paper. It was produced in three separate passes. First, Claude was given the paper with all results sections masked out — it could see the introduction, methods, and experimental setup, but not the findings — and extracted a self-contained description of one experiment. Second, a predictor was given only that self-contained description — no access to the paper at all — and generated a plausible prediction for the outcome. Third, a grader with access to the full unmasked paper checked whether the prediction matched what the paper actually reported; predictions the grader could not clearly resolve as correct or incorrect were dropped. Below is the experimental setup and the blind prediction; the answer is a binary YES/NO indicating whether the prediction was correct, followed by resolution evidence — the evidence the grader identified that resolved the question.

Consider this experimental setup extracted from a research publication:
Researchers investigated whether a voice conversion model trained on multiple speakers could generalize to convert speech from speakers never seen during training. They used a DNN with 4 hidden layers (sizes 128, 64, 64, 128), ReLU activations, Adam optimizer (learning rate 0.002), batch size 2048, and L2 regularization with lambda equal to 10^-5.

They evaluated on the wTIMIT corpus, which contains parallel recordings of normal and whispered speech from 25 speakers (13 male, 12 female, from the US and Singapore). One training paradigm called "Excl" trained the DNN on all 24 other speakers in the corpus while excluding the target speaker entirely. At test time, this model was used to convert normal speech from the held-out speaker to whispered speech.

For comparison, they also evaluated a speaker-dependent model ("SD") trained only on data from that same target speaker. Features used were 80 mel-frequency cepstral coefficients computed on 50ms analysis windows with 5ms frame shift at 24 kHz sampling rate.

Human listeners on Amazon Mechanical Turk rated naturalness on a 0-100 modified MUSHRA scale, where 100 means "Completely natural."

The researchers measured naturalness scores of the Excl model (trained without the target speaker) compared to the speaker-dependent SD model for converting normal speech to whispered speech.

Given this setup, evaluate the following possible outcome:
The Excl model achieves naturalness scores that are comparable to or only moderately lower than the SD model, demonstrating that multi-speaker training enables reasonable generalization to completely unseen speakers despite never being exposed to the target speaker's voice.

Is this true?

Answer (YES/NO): YES